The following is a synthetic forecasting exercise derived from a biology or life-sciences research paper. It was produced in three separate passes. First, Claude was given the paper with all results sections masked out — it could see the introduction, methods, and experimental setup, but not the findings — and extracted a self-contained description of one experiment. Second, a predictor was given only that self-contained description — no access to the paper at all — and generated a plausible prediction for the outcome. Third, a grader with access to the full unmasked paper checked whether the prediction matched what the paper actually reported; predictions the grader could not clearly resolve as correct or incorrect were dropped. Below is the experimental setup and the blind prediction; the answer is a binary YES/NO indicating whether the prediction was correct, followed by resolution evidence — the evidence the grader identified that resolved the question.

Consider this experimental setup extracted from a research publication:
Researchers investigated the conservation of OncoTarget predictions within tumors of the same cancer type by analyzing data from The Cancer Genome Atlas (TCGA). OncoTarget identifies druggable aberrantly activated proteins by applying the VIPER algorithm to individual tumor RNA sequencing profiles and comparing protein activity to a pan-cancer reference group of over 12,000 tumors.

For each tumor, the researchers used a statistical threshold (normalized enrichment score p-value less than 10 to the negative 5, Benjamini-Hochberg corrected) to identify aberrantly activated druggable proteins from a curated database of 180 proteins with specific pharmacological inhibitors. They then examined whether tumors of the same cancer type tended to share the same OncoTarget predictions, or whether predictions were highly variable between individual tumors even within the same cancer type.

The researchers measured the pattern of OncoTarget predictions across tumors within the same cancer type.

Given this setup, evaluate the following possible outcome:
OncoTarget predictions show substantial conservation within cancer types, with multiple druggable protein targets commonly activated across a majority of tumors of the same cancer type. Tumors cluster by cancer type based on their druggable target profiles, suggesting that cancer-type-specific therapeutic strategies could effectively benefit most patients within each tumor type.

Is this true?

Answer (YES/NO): NO